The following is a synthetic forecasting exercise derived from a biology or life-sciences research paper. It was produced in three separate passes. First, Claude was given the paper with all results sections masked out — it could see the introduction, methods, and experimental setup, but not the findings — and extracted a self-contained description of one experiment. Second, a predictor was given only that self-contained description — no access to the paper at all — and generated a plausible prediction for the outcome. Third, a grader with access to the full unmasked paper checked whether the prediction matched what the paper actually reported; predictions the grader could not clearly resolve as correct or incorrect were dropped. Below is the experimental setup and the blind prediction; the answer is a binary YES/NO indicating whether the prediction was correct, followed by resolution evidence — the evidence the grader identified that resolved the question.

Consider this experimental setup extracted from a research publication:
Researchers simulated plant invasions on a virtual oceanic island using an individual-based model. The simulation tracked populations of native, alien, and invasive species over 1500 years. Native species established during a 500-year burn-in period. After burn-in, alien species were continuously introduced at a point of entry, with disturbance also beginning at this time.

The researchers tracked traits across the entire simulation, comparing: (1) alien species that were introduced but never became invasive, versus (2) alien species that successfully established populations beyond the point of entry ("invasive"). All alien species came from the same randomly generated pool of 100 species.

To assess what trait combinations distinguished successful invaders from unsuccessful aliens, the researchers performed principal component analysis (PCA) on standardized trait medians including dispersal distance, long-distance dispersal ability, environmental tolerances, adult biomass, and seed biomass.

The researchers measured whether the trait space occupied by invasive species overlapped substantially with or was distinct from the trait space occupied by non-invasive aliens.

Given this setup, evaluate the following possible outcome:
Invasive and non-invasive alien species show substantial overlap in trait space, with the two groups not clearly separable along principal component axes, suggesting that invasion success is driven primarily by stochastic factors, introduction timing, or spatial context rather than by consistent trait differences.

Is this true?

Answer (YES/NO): NO